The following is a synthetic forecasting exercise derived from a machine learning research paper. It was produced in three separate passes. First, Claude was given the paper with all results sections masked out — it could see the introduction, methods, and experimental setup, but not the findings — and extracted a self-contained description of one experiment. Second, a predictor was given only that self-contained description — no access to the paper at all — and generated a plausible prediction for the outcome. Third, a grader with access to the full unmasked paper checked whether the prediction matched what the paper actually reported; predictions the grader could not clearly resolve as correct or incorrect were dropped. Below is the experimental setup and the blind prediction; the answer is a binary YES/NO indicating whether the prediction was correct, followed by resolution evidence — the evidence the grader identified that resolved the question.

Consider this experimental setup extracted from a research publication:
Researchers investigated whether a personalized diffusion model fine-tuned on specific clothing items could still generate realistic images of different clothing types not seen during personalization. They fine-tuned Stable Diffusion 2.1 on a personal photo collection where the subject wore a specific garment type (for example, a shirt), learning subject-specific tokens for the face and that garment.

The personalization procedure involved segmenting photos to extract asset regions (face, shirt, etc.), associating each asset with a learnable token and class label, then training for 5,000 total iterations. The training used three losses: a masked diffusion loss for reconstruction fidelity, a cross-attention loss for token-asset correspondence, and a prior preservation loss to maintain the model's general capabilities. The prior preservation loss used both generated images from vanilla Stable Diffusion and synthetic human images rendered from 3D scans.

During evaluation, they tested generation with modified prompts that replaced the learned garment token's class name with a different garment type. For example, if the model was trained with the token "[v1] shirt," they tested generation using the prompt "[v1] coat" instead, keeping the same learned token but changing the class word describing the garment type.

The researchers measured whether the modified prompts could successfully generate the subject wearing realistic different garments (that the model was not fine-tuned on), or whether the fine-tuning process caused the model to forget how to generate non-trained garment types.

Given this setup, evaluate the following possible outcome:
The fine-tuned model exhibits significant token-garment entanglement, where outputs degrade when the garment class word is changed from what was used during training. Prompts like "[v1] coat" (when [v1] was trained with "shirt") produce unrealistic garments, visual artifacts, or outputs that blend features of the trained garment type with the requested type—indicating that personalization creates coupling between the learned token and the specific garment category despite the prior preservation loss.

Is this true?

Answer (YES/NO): NO